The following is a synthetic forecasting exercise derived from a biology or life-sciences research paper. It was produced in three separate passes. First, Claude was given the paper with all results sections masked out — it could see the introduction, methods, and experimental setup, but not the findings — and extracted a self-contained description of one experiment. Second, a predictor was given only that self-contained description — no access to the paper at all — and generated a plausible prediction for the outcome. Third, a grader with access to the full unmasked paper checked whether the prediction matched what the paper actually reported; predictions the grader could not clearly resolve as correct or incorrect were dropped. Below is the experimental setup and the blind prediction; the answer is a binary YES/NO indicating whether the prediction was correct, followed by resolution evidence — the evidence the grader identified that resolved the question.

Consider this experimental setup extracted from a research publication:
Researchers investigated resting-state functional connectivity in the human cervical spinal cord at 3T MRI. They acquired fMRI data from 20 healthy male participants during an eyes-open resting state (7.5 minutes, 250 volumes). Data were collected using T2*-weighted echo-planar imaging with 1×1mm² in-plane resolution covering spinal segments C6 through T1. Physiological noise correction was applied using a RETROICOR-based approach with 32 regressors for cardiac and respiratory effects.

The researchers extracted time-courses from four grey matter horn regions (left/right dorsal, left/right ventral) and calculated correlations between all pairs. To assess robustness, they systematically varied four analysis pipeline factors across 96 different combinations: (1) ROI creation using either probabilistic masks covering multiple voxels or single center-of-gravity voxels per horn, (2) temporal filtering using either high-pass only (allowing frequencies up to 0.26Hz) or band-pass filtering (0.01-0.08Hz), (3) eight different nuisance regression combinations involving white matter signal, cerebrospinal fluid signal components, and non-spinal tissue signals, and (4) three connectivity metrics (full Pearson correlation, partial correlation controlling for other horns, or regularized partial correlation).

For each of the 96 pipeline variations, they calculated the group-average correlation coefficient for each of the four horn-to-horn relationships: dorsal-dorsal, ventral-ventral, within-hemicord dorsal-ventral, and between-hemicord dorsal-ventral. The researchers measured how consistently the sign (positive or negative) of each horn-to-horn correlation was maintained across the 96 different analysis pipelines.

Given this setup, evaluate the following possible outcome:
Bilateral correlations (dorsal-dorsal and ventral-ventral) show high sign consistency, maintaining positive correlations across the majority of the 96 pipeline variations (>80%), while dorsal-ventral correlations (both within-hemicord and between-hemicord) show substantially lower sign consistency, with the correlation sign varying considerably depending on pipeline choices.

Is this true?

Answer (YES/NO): YES